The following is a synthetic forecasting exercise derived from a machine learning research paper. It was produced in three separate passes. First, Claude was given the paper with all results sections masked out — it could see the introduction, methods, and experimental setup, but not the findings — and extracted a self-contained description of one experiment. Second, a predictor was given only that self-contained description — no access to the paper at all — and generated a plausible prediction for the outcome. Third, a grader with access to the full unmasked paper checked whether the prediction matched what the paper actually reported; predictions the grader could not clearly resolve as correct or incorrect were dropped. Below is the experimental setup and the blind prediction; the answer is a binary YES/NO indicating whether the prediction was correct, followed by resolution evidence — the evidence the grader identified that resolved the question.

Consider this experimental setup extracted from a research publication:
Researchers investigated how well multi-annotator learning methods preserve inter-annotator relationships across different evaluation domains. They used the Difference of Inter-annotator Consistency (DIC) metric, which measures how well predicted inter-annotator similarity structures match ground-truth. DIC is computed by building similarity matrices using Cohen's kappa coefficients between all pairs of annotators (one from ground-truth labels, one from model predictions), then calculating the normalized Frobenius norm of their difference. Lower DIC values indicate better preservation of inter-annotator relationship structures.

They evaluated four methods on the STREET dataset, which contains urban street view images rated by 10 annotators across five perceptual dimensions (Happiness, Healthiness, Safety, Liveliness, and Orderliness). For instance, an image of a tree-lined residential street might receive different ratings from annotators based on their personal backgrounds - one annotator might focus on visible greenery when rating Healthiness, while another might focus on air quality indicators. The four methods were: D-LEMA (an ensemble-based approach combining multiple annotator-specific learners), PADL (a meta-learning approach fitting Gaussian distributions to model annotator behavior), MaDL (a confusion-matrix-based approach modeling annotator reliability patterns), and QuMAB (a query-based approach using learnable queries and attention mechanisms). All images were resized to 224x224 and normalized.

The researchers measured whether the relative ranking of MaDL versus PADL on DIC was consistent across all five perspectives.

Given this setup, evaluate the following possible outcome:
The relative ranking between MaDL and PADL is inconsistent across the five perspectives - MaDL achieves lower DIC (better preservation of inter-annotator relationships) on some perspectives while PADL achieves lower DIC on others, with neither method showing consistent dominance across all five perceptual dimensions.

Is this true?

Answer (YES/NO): YES